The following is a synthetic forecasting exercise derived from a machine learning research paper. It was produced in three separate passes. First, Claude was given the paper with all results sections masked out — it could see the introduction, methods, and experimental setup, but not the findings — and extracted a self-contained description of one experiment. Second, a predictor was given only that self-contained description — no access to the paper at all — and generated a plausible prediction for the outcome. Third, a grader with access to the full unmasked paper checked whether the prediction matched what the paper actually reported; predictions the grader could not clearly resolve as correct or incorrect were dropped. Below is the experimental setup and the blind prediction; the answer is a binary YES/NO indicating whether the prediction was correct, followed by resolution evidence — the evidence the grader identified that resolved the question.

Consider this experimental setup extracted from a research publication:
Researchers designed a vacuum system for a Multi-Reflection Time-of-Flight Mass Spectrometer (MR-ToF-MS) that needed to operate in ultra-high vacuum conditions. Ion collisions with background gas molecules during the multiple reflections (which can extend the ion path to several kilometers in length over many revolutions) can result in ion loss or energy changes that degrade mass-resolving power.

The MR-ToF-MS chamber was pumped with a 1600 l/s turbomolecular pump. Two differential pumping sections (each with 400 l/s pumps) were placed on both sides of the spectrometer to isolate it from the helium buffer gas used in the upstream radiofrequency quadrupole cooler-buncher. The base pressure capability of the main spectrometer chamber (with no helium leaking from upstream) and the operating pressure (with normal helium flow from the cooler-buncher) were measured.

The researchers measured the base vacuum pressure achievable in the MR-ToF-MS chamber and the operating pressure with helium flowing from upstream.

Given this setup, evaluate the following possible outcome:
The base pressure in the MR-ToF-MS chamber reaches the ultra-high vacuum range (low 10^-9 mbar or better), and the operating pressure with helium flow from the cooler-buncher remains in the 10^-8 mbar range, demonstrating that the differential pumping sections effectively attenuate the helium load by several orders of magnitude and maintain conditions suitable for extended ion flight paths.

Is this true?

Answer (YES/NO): NO